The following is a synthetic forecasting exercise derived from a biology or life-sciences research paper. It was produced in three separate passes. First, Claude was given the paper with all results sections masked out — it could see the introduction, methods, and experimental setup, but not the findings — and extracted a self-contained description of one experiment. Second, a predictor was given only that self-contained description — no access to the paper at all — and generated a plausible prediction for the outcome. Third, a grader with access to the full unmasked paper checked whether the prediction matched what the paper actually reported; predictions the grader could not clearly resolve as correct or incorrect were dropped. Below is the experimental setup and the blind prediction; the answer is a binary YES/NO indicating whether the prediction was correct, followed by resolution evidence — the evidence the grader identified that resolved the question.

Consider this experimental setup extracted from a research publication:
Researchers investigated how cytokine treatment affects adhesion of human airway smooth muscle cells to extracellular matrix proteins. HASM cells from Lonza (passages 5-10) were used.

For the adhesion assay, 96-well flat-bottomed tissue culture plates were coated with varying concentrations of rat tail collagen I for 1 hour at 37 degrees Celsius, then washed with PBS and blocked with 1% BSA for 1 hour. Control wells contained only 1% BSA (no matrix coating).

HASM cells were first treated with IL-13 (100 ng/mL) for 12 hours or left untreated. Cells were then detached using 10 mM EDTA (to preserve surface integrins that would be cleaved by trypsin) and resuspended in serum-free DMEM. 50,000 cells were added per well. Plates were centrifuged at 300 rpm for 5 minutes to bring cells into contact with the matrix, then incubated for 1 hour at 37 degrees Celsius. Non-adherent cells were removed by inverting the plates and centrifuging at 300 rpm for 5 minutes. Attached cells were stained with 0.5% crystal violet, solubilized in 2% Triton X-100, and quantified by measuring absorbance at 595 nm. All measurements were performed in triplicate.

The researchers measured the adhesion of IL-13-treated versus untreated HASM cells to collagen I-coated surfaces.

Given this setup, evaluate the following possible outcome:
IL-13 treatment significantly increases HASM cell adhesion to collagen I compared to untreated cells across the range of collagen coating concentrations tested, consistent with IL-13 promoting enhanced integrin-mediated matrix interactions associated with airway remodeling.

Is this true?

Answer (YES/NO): YES